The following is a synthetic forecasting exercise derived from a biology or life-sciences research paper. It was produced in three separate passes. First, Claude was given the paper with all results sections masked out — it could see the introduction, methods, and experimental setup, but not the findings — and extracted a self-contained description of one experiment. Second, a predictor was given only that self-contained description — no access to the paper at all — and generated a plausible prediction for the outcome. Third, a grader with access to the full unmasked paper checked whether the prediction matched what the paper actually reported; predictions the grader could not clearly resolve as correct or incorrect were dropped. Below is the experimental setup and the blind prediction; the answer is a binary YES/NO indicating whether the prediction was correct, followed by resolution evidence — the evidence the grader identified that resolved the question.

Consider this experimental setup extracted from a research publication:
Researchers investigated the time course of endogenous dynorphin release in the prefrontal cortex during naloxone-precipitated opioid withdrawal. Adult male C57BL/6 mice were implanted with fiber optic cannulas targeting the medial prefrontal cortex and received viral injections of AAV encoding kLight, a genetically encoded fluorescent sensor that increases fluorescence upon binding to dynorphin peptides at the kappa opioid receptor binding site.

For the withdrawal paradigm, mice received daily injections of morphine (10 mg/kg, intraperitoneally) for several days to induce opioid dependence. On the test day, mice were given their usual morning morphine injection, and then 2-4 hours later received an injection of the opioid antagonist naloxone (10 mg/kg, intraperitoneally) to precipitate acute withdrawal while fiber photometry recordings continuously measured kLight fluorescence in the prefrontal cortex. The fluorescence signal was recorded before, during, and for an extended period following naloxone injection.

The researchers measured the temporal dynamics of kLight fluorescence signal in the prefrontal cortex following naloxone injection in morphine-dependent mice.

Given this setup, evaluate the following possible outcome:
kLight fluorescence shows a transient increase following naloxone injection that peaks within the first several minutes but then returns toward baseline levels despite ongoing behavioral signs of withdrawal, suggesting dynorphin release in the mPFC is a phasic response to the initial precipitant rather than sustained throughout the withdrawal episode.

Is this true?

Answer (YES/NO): NO